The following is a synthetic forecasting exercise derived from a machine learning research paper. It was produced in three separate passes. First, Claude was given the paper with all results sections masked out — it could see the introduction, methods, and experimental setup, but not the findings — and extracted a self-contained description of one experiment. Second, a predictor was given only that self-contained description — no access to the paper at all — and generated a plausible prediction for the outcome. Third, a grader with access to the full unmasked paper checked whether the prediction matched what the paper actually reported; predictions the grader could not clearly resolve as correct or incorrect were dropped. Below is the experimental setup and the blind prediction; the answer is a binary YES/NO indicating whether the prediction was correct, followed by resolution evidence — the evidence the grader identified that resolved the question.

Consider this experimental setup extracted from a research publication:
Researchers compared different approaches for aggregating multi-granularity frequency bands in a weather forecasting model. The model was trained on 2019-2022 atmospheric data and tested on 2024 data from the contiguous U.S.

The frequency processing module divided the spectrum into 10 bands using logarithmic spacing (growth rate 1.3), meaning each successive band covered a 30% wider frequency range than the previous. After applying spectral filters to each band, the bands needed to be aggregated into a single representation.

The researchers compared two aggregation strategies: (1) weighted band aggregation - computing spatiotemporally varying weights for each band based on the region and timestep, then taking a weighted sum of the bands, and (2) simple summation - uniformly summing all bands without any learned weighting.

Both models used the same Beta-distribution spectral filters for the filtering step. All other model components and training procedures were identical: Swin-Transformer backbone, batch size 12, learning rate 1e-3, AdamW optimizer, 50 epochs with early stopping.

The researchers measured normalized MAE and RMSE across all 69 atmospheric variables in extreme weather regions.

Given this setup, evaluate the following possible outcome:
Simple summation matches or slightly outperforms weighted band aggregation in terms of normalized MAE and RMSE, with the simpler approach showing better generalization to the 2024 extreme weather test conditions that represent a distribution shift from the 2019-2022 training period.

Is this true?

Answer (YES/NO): NO